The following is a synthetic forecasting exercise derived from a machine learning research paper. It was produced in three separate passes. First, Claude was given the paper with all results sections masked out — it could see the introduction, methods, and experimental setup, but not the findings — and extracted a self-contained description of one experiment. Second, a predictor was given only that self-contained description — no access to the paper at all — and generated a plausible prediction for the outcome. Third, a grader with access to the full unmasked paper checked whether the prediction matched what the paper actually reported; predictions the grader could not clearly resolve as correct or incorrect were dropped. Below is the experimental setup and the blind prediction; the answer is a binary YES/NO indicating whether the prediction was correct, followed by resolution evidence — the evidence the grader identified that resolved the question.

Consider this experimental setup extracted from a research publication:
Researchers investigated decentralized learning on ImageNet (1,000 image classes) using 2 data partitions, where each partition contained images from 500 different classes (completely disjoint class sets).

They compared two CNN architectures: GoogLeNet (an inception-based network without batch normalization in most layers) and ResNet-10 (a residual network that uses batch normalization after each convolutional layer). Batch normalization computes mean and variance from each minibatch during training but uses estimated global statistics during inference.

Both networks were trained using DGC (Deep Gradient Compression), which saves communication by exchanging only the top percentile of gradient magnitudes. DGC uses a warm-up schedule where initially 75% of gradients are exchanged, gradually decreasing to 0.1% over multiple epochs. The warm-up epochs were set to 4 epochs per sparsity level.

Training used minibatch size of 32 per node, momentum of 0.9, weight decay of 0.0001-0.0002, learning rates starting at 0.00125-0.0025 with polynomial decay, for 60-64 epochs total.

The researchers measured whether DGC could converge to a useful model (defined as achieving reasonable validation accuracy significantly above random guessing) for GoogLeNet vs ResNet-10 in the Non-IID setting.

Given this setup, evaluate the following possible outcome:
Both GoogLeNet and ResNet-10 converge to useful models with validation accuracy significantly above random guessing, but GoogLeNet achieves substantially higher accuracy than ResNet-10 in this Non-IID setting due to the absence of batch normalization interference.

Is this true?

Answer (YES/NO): NO